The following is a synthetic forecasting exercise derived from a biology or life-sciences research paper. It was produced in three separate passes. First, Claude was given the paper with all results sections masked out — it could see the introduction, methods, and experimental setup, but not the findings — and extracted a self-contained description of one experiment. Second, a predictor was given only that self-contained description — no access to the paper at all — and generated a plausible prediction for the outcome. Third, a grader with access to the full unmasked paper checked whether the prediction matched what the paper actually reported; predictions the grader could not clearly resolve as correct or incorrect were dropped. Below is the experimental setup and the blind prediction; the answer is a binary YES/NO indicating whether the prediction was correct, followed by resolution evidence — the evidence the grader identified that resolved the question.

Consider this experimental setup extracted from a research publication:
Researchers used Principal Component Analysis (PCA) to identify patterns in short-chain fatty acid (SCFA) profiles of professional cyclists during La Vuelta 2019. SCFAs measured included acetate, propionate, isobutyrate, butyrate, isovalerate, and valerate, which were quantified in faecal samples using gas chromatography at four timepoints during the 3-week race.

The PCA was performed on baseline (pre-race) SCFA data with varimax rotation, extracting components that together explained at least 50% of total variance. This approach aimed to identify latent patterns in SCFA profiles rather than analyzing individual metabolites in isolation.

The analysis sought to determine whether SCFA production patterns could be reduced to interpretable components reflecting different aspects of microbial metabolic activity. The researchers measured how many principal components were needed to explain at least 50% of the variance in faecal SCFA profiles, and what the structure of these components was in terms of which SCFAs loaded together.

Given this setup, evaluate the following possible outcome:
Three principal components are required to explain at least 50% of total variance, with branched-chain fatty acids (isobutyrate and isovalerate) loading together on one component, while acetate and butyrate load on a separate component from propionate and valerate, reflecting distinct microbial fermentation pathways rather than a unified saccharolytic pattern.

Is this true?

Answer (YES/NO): NO